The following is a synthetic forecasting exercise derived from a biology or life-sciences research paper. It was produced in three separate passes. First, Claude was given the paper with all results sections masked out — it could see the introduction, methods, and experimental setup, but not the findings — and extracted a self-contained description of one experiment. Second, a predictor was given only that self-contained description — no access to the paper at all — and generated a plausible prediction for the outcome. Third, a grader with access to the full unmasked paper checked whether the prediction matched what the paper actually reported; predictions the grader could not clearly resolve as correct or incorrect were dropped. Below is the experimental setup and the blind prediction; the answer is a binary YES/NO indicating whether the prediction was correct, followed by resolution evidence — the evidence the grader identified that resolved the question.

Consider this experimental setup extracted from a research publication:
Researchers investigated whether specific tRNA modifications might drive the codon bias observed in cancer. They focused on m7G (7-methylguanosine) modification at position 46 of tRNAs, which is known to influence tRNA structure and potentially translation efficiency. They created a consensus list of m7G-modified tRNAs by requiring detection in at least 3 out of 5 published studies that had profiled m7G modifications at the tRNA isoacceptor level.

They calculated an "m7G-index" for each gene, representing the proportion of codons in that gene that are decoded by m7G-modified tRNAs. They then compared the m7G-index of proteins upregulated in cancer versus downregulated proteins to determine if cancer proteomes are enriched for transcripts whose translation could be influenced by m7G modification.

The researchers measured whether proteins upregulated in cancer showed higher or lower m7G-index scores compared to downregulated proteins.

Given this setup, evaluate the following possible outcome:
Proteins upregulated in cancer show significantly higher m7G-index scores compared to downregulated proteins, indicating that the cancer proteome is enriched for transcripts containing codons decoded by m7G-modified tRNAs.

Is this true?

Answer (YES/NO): YES